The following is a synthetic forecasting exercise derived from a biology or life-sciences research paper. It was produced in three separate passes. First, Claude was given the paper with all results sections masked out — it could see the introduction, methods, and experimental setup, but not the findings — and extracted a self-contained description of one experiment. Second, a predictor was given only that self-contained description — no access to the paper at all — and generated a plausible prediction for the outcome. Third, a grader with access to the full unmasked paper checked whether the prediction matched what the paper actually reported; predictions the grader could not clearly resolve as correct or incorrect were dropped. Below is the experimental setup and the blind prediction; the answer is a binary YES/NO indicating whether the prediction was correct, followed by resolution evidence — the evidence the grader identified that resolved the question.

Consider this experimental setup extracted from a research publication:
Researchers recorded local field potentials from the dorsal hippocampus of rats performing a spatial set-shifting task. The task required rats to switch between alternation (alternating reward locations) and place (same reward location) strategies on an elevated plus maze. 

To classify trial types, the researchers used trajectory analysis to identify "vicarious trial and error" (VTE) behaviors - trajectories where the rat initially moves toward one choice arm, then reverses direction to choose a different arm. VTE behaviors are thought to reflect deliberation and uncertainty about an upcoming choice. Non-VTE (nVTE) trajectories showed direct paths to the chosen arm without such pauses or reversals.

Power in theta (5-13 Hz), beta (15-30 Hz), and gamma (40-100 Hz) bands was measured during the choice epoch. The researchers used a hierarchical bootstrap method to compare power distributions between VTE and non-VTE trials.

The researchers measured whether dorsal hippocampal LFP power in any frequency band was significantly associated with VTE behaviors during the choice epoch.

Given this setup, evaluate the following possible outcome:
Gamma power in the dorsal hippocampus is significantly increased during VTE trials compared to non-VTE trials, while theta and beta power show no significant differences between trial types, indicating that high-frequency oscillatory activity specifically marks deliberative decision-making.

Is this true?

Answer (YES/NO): NO